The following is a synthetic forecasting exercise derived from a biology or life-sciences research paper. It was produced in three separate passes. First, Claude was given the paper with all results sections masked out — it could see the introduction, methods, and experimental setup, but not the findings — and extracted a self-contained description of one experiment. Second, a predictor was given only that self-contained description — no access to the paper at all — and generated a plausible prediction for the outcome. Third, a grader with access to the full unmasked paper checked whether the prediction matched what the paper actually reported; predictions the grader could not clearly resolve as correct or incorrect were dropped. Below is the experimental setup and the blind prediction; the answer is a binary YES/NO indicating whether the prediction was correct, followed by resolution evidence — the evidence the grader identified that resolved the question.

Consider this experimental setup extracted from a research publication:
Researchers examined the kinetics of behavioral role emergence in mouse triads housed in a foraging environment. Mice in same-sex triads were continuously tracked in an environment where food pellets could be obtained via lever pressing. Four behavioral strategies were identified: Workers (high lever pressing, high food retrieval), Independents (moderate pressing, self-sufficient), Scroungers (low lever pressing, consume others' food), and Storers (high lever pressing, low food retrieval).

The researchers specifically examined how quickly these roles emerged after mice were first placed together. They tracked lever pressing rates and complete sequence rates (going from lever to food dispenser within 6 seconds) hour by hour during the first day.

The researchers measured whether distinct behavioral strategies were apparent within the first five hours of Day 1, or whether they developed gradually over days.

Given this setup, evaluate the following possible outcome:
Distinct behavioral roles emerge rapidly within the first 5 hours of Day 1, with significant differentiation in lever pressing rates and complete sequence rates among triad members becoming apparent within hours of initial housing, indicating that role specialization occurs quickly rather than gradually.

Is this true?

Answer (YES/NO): YES